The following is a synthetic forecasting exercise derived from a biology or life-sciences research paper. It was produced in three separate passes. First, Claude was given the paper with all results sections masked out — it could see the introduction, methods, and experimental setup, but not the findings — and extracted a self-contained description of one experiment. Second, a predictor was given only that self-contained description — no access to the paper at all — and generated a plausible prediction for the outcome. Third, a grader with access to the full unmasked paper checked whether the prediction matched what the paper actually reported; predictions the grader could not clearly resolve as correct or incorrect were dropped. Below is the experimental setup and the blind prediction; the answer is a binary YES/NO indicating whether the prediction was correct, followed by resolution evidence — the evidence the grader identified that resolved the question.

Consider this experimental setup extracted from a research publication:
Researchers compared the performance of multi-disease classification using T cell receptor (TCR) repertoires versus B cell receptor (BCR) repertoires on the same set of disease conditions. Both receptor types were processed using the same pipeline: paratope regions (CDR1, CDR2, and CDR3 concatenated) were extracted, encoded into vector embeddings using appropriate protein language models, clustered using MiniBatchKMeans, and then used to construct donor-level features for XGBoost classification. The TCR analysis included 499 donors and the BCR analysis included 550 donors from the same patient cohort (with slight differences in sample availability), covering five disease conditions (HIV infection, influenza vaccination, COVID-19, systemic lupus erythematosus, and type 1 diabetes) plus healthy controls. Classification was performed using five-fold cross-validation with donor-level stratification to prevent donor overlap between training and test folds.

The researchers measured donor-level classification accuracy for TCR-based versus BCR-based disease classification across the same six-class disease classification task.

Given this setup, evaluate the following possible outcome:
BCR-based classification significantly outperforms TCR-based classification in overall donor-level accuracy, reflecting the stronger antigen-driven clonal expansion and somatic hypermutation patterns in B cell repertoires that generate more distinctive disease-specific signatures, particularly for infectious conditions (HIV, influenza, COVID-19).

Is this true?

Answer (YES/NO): NO